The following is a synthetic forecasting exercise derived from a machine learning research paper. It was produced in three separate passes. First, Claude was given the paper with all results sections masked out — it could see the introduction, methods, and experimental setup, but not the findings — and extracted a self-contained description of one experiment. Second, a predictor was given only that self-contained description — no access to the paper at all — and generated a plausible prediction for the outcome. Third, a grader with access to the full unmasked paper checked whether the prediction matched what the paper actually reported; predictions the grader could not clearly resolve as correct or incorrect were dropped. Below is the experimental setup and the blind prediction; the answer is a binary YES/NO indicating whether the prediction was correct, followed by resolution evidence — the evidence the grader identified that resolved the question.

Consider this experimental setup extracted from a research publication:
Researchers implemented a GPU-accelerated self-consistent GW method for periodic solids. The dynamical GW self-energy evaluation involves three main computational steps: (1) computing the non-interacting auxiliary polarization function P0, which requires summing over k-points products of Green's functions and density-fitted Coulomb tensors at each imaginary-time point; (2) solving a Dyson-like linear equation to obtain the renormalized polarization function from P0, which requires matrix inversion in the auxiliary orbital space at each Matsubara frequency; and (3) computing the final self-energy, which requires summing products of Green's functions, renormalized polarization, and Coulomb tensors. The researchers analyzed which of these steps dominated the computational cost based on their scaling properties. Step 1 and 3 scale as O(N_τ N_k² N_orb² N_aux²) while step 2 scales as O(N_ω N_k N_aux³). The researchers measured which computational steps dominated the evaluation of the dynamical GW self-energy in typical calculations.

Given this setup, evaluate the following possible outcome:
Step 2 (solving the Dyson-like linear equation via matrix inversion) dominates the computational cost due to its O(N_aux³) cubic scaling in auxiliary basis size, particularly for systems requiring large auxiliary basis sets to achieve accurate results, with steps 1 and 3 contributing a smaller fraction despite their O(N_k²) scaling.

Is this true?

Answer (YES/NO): NO